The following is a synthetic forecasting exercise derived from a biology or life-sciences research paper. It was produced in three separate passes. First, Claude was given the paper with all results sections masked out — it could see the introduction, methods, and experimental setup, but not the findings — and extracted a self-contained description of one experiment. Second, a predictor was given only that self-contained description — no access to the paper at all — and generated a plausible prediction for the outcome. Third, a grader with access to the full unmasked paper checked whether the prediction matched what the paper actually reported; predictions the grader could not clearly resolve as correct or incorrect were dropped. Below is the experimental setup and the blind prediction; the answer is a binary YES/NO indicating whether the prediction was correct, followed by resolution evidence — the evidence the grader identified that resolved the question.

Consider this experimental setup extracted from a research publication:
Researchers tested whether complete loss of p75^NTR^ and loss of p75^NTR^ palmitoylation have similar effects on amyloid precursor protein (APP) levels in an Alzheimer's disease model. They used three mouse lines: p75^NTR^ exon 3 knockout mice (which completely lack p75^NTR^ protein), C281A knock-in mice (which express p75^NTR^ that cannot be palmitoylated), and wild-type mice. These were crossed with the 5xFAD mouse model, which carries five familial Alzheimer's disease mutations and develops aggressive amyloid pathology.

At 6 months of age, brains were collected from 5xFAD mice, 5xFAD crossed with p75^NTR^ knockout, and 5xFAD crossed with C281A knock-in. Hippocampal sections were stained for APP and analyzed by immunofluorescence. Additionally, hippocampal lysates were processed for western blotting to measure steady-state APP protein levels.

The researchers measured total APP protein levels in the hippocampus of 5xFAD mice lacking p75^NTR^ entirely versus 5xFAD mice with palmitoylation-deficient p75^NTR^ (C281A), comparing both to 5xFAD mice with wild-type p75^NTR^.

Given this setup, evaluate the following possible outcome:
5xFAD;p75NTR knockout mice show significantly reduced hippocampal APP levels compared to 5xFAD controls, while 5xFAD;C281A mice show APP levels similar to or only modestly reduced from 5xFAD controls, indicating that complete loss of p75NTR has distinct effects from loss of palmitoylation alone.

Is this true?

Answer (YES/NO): NO